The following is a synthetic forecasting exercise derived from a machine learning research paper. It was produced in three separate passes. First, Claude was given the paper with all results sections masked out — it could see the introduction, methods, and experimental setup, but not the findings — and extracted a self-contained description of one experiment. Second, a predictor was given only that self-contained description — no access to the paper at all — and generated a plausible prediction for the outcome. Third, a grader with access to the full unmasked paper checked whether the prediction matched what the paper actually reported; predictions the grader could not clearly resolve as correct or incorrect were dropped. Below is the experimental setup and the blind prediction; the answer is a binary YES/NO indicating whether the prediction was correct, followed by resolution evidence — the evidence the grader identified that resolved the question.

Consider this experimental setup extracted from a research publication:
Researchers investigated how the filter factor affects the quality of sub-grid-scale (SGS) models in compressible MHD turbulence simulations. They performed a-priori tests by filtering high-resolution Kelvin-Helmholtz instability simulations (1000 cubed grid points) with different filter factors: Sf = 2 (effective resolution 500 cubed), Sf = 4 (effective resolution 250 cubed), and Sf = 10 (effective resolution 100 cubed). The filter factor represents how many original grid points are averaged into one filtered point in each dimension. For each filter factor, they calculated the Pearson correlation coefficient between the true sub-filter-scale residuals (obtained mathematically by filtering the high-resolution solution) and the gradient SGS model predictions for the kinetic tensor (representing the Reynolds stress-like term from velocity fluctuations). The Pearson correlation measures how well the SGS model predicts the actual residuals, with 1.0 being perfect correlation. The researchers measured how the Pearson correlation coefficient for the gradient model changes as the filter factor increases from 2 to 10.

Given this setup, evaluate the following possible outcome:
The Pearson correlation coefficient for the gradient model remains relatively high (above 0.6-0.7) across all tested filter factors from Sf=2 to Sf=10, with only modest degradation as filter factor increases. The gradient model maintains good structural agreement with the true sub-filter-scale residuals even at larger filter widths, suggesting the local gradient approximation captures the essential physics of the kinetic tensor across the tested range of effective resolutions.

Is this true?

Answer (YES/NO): NO